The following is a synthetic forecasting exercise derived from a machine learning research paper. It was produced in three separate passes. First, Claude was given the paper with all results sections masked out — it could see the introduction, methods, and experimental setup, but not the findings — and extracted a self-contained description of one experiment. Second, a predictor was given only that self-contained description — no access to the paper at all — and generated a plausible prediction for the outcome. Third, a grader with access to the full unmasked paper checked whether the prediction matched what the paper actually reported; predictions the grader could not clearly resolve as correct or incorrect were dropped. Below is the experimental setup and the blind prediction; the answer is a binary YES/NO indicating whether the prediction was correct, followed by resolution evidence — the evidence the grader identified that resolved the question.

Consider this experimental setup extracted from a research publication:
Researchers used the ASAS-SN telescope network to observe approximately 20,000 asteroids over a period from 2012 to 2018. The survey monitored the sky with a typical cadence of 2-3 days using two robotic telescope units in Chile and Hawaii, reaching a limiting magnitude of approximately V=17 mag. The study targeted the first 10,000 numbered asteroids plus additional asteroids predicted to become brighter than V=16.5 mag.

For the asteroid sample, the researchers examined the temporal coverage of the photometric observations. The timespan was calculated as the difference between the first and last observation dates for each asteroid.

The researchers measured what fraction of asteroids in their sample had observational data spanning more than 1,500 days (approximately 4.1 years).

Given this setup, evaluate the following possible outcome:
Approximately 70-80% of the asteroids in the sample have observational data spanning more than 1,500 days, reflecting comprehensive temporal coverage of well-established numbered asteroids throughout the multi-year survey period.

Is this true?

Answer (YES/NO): YES